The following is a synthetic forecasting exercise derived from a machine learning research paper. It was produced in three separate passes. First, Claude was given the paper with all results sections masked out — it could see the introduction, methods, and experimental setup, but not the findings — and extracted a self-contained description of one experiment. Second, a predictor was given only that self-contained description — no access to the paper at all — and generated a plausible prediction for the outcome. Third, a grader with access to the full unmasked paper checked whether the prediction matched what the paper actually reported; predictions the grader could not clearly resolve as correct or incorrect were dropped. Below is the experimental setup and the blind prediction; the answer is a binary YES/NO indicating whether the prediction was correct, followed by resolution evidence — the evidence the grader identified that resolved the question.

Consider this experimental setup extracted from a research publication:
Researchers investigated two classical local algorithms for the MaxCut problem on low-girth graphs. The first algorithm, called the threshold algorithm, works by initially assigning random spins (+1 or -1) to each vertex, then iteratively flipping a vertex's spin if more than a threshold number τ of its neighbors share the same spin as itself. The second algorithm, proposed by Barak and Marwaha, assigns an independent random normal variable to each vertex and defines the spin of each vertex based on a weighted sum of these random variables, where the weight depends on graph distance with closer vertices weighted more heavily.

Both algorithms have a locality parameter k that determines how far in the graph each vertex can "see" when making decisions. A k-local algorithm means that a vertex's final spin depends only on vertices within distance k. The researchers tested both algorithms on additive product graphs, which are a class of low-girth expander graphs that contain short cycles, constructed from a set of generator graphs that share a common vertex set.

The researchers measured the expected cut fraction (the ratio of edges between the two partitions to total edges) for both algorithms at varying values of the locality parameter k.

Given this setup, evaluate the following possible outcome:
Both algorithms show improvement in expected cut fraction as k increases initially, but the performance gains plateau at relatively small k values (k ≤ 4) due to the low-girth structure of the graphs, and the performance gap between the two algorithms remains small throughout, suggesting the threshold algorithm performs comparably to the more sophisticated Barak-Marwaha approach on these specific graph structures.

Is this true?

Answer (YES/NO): NO